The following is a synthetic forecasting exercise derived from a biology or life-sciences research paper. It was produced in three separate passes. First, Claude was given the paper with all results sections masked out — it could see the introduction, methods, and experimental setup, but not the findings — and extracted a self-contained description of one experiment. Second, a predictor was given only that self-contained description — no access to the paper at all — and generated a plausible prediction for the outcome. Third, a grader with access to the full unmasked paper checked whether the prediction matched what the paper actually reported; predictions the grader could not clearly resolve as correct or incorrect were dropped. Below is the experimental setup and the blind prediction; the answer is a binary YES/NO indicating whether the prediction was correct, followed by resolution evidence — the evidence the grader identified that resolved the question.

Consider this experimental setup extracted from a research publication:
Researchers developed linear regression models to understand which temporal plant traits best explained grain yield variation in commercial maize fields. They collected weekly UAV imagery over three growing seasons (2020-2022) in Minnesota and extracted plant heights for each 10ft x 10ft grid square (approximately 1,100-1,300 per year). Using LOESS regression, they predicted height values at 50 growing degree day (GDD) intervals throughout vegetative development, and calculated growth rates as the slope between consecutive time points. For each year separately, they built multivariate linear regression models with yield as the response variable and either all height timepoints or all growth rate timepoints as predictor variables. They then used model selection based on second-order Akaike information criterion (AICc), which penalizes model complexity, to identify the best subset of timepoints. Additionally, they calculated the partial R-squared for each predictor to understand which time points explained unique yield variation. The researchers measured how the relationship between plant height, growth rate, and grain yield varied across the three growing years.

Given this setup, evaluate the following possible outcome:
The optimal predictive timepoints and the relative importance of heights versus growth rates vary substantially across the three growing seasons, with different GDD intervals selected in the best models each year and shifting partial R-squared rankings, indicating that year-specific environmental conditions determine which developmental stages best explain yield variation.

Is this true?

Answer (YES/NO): YES